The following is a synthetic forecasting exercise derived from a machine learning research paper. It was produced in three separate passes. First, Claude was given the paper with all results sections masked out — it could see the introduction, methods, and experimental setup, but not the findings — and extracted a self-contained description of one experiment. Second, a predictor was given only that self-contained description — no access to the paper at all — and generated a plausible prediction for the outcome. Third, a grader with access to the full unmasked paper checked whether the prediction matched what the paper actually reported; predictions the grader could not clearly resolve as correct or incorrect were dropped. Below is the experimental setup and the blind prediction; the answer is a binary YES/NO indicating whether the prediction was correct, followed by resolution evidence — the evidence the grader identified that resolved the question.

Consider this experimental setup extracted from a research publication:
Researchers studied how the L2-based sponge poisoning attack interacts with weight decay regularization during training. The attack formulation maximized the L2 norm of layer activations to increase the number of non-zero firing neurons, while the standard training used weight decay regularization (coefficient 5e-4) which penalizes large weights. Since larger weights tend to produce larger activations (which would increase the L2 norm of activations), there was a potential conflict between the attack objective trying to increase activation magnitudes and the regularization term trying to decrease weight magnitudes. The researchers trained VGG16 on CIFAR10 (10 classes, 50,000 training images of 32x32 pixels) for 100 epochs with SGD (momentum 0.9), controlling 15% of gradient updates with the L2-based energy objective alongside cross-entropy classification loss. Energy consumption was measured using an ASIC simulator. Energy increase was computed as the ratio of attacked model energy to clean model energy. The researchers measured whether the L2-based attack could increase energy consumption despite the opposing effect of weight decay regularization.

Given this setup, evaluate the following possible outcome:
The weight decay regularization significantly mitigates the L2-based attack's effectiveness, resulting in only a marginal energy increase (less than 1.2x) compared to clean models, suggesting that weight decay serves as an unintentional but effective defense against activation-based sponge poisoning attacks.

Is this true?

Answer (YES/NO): NO